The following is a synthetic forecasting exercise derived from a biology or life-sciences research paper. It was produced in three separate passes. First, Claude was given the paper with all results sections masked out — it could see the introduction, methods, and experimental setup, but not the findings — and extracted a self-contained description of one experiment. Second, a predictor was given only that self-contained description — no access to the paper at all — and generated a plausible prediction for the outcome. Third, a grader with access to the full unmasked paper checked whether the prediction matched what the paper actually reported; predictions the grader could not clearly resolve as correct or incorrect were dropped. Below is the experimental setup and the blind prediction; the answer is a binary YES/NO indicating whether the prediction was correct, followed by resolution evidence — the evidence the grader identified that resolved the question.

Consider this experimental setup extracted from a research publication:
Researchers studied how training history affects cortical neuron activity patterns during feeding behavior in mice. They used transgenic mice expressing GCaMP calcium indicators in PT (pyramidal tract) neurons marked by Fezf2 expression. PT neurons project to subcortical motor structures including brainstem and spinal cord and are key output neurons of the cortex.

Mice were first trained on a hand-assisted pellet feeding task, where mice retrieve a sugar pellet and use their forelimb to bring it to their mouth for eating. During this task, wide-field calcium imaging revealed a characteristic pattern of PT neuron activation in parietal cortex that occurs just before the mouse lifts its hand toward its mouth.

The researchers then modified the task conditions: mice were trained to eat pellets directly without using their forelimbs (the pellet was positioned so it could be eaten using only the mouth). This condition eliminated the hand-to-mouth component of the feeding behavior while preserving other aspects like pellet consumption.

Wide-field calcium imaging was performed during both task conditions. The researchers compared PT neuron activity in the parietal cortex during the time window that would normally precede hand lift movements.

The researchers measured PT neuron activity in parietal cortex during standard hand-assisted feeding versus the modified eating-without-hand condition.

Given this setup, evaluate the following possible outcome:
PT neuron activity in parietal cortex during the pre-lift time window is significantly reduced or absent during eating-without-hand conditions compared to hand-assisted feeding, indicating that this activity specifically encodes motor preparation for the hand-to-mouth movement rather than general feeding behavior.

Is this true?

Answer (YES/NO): YES